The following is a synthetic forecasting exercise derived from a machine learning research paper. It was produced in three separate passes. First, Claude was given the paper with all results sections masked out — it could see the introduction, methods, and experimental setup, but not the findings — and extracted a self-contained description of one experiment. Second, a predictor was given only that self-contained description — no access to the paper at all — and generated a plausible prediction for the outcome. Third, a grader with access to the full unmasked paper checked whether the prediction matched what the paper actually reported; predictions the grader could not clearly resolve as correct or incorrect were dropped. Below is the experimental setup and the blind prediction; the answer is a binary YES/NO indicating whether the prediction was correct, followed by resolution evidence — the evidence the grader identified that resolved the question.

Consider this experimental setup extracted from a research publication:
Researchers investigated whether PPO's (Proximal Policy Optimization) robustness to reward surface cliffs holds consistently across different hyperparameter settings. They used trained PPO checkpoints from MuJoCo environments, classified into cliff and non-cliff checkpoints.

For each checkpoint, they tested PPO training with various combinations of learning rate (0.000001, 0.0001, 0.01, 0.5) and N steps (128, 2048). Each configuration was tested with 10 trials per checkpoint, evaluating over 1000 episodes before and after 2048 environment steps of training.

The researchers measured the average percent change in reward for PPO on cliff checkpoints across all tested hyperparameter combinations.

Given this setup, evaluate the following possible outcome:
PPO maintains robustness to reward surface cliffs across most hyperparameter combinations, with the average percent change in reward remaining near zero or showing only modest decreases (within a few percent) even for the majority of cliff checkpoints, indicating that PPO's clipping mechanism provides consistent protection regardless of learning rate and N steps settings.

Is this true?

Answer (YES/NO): YES